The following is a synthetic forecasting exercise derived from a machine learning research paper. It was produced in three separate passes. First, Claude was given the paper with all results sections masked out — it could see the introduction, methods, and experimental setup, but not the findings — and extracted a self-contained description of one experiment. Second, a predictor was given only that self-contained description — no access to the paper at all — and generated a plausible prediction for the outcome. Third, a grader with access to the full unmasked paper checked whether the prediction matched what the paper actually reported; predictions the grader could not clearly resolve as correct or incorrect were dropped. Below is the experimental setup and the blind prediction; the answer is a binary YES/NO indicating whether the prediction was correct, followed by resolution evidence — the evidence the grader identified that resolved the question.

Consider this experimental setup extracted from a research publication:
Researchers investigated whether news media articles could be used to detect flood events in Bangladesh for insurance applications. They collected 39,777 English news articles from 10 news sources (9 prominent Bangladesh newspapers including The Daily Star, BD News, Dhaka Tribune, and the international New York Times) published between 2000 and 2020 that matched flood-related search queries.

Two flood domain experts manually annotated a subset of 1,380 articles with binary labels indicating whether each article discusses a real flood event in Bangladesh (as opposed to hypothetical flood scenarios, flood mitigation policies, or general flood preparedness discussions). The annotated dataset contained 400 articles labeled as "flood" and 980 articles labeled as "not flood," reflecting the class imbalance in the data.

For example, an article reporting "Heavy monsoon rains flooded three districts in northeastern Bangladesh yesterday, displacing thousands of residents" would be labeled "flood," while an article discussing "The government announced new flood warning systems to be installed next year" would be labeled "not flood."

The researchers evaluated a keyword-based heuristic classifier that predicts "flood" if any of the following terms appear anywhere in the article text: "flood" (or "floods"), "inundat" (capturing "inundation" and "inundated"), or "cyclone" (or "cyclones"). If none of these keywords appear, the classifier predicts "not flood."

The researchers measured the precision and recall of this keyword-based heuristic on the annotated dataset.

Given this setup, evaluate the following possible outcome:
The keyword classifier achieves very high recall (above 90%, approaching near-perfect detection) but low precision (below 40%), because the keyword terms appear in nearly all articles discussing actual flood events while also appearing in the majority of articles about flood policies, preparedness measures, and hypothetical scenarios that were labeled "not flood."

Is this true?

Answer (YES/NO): NO